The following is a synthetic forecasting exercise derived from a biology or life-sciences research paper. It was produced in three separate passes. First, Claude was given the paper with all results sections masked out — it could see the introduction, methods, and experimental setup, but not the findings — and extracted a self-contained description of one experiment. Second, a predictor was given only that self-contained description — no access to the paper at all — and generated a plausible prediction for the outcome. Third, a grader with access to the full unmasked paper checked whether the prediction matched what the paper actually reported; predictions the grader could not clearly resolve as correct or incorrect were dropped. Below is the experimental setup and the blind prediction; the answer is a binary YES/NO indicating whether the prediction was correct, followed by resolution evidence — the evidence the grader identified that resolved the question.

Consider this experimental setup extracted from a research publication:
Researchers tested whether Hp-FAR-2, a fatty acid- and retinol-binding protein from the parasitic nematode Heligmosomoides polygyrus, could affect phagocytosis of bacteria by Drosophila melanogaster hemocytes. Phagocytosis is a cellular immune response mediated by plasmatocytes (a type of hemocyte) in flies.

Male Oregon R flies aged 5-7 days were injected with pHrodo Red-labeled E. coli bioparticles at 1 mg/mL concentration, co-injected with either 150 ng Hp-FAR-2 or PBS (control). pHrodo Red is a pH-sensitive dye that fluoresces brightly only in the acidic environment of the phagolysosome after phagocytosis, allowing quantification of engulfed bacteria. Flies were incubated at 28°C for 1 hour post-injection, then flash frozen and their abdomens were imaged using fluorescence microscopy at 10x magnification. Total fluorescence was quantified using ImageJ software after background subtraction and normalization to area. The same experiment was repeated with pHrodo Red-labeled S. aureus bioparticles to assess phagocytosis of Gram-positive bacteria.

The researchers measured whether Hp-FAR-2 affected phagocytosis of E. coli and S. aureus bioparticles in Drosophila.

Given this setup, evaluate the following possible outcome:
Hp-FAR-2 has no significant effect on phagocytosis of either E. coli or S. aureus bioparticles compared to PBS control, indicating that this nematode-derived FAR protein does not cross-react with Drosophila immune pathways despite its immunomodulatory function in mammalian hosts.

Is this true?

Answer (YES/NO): YES